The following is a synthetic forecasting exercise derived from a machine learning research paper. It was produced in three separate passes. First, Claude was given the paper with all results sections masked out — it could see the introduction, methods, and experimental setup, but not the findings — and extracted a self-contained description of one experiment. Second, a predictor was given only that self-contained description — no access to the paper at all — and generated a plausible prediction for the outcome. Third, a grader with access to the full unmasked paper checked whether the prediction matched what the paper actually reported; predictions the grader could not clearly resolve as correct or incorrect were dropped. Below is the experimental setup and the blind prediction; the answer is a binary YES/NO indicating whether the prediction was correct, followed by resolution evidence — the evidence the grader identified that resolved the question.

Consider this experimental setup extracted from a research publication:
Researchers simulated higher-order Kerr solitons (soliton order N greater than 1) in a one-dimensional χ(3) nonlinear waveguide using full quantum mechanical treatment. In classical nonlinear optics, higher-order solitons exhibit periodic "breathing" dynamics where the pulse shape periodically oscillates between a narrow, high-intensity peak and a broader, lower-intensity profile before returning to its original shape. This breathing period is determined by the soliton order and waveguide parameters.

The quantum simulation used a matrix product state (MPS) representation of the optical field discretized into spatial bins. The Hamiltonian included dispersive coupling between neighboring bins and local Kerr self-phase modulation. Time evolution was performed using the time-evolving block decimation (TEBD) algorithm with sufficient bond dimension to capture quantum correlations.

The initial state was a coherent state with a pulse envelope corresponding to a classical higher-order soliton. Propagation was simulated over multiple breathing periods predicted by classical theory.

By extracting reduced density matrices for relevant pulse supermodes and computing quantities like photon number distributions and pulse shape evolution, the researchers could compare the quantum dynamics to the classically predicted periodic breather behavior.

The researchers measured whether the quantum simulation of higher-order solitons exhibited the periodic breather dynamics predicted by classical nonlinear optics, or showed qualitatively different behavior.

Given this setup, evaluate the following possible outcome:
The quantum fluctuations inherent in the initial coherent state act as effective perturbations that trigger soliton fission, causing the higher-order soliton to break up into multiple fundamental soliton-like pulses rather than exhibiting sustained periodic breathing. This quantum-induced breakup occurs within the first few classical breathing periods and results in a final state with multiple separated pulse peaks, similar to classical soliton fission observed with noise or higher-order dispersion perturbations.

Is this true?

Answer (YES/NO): NO